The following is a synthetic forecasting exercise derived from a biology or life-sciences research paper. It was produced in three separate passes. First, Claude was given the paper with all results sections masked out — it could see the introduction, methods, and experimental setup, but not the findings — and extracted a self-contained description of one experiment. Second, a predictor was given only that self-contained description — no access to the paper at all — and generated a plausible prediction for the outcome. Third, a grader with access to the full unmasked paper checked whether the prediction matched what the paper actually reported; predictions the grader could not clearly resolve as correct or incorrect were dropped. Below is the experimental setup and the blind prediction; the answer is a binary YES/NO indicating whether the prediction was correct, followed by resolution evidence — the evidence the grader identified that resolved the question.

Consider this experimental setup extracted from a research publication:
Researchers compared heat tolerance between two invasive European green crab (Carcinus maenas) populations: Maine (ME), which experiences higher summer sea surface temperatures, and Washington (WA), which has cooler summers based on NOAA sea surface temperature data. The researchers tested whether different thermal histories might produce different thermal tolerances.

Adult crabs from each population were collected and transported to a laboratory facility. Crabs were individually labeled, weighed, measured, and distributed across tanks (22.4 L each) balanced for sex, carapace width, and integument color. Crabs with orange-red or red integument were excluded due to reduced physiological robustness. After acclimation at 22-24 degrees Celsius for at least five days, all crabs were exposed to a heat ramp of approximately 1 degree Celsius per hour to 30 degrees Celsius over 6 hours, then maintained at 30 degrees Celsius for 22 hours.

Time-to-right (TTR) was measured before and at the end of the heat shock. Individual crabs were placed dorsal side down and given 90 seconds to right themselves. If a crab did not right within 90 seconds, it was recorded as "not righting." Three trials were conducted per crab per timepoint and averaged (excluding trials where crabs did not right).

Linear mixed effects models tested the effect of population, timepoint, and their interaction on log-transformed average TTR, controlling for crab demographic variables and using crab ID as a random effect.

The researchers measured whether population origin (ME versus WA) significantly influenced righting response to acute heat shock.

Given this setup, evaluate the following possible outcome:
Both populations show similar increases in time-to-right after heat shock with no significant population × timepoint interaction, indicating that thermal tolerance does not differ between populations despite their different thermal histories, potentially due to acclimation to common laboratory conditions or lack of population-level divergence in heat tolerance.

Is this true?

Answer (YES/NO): NO